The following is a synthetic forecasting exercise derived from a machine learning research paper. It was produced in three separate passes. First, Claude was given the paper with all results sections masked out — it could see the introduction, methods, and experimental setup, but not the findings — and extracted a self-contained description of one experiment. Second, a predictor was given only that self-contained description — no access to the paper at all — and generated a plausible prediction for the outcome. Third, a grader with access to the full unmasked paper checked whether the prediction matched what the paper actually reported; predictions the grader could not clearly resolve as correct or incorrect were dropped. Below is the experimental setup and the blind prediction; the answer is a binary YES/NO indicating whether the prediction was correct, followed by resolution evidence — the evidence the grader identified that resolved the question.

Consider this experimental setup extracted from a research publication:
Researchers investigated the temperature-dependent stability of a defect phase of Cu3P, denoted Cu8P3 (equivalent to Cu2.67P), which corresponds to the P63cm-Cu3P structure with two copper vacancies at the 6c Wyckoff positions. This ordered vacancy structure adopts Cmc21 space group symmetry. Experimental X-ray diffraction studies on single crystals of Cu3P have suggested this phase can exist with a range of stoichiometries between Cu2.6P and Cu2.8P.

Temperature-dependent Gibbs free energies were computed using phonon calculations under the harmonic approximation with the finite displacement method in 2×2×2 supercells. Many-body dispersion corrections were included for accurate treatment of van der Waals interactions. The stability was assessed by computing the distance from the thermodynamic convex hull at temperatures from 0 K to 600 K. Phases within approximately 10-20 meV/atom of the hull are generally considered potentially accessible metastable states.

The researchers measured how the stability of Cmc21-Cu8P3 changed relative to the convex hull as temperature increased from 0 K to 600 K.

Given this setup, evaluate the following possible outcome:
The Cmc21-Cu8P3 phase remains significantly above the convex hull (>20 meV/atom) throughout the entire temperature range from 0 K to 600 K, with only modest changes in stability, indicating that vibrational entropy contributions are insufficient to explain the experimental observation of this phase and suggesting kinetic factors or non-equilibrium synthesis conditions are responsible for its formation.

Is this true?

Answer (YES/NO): NO